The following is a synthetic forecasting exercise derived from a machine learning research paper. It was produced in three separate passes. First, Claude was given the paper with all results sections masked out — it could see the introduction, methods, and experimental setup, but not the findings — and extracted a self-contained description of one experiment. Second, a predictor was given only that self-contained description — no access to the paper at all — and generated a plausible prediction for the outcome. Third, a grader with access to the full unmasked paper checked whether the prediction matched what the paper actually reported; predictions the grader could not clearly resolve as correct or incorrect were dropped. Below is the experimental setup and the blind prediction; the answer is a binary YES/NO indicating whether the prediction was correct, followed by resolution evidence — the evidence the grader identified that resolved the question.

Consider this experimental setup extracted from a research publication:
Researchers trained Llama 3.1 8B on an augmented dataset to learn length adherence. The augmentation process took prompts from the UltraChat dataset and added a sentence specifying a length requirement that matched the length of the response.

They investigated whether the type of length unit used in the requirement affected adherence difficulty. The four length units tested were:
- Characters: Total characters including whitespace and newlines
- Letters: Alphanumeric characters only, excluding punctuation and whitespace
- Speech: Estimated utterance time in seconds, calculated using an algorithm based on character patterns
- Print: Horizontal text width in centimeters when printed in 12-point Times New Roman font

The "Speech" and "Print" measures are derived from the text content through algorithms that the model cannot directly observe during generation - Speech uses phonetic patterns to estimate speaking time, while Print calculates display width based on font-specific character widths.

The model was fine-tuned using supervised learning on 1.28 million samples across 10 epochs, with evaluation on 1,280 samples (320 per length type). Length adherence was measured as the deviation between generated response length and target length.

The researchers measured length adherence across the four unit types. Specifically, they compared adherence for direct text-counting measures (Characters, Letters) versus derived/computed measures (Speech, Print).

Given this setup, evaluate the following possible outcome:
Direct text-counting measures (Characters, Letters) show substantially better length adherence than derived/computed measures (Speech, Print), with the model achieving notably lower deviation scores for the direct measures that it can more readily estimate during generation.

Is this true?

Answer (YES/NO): NO